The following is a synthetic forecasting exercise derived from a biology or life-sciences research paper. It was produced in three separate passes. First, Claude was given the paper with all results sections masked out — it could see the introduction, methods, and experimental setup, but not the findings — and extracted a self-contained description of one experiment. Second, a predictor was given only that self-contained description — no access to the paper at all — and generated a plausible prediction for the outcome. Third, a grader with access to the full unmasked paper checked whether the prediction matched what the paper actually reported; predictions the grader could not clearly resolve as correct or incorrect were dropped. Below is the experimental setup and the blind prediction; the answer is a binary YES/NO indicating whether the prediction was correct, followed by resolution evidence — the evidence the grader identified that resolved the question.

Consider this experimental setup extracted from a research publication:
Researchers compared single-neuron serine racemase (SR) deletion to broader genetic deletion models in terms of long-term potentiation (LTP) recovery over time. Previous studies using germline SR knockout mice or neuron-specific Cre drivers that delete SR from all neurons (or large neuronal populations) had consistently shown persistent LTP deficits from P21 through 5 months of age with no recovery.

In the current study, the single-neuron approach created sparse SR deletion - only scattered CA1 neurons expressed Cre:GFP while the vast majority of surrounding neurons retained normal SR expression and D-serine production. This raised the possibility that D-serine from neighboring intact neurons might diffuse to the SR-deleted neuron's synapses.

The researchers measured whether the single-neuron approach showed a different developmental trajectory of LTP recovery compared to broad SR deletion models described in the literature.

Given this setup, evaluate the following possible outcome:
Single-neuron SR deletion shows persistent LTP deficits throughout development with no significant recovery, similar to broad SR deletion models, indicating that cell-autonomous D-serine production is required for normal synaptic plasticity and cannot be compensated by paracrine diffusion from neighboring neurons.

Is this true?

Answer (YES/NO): NO